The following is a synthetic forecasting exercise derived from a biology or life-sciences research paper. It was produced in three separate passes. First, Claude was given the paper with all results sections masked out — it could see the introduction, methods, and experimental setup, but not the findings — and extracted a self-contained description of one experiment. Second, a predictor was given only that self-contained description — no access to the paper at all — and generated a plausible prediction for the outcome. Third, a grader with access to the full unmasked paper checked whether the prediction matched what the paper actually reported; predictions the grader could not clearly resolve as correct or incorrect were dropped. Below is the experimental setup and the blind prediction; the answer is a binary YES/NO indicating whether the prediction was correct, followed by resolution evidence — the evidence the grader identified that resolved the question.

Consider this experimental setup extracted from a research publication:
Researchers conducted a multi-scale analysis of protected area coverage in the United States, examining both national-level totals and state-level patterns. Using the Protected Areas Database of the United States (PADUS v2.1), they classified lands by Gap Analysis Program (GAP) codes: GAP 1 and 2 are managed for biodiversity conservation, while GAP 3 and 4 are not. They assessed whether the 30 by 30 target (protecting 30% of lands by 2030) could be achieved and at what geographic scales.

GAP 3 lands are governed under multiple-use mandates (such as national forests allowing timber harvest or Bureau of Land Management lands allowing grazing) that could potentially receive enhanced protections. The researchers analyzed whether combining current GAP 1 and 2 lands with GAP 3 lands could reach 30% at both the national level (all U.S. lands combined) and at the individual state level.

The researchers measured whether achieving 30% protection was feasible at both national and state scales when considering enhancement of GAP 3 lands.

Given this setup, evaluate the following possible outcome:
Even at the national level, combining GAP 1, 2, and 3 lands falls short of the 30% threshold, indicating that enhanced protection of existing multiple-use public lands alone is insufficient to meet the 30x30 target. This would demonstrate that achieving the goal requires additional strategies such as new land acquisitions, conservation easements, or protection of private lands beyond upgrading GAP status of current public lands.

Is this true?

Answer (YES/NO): YES